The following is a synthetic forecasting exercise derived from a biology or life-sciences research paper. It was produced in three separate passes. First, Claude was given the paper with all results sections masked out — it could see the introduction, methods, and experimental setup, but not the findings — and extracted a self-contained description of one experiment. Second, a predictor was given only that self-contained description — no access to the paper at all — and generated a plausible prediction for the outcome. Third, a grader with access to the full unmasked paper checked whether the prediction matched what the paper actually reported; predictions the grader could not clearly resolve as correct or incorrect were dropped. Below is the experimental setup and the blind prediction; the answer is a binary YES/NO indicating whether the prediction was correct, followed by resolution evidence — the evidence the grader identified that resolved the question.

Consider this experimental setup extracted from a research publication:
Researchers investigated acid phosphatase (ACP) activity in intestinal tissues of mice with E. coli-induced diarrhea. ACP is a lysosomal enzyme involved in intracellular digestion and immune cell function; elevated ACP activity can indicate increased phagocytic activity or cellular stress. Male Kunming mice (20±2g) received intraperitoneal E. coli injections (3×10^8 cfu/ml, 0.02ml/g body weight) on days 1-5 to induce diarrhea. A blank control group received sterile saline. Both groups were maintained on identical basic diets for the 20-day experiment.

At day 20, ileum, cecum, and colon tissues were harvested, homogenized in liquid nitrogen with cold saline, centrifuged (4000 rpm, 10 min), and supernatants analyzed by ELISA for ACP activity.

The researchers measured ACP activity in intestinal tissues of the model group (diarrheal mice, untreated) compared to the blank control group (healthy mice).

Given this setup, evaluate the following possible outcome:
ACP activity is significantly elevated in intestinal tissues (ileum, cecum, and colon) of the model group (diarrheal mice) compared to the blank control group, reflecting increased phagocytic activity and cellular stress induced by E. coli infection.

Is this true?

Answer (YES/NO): NO